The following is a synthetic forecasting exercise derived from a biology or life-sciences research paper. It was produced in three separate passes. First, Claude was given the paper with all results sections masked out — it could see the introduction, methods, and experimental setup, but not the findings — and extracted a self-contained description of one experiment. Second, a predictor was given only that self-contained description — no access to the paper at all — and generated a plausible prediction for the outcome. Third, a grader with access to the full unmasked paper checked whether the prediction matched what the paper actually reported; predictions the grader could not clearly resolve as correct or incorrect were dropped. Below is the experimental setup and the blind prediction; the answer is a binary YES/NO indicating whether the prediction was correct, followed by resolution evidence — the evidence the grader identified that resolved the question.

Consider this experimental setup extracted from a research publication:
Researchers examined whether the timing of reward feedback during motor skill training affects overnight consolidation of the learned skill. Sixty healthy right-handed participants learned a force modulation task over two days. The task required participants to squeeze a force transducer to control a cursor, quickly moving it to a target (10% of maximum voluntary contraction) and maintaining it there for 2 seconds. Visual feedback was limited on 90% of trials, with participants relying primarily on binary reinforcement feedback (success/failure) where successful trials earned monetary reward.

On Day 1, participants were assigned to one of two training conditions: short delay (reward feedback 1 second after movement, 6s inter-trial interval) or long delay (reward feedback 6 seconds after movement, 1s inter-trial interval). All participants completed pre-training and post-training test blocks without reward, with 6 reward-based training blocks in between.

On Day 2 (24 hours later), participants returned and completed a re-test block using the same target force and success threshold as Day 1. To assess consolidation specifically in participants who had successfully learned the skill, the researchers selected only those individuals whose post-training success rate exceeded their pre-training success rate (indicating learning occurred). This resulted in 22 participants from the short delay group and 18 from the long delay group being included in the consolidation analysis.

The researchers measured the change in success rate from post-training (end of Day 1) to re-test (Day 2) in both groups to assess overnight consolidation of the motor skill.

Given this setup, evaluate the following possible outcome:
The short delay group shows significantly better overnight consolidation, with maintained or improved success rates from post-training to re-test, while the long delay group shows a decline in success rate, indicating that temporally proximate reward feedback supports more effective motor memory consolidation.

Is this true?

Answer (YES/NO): YES